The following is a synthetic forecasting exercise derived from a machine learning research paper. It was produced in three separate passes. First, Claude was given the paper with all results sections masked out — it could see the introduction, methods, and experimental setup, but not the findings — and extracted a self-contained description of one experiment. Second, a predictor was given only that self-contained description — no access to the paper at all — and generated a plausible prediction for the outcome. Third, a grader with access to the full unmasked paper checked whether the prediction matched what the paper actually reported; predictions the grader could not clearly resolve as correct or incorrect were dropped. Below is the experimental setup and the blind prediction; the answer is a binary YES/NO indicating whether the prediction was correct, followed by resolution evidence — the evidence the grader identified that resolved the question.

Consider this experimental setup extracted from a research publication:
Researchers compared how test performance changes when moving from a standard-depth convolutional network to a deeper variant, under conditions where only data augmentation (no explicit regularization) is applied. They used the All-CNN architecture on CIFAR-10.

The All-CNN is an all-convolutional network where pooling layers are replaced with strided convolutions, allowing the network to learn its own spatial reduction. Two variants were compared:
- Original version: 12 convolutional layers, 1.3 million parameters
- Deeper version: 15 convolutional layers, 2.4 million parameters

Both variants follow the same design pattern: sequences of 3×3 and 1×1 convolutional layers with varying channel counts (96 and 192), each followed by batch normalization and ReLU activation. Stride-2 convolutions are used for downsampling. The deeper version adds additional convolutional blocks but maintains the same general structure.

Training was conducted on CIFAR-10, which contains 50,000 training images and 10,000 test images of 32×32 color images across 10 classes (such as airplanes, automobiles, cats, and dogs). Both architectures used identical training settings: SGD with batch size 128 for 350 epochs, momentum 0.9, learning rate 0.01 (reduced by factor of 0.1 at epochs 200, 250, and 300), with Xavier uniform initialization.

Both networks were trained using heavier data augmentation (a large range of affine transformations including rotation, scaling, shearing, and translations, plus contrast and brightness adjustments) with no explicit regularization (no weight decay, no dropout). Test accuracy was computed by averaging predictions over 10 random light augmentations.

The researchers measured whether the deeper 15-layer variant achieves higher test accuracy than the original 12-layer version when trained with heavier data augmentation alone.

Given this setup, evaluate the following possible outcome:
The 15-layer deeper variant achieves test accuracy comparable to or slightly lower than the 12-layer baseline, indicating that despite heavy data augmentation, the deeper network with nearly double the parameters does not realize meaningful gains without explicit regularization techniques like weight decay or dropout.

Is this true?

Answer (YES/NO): NO